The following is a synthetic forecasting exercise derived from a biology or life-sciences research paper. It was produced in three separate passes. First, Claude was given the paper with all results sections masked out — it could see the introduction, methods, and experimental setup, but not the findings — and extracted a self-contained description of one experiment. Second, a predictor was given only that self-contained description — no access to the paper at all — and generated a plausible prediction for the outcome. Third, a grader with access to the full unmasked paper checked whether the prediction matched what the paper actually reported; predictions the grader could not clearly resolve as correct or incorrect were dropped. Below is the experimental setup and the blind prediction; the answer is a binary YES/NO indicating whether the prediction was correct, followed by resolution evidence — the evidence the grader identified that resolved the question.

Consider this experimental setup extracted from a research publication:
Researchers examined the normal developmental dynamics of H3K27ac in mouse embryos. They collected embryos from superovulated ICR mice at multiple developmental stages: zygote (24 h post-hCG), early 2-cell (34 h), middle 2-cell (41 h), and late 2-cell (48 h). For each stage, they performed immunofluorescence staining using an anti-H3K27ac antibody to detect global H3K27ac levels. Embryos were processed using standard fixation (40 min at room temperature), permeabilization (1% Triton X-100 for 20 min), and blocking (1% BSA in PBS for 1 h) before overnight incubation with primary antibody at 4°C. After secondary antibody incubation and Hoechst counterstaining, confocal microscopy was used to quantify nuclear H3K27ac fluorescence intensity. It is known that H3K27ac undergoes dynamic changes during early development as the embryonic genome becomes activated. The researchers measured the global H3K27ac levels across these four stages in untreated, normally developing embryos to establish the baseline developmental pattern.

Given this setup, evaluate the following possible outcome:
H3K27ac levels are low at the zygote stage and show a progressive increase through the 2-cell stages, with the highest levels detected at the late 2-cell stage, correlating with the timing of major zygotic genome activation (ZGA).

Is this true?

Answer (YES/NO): NO